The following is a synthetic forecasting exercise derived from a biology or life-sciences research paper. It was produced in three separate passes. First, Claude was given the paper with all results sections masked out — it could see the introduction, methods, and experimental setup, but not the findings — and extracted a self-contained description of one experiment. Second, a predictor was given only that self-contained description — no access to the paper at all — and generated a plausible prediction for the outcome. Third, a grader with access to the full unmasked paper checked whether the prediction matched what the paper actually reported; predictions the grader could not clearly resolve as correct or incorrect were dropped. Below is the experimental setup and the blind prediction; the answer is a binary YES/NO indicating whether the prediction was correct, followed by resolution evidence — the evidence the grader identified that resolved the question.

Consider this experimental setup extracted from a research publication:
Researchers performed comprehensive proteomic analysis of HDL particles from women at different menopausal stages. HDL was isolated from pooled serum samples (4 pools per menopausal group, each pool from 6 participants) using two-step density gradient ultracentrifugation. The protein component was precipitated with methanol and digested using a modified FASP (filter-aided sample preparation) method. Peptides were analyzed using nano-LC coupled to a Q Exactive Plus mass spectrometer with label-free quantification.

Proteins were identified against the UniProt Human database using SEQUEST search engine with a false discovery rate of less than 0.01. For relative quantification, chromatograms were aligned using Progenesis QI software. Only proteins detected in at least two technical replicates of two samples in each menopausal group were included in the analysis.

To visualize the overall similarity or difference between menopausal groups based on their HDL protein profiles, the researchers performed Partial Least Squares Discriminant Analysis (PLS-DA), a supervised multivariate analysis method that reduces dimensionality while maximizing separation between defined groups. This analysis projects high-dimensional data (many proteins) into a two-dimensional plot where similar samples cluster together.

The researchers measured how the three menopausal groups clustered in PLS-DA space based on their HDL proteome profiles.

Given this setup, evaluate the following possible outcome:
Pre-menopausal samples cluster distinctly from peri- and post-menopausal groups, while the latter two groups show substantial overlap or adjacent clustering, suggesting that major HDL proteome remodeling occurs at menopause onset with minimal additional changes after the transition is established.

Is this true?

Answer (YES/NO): NO